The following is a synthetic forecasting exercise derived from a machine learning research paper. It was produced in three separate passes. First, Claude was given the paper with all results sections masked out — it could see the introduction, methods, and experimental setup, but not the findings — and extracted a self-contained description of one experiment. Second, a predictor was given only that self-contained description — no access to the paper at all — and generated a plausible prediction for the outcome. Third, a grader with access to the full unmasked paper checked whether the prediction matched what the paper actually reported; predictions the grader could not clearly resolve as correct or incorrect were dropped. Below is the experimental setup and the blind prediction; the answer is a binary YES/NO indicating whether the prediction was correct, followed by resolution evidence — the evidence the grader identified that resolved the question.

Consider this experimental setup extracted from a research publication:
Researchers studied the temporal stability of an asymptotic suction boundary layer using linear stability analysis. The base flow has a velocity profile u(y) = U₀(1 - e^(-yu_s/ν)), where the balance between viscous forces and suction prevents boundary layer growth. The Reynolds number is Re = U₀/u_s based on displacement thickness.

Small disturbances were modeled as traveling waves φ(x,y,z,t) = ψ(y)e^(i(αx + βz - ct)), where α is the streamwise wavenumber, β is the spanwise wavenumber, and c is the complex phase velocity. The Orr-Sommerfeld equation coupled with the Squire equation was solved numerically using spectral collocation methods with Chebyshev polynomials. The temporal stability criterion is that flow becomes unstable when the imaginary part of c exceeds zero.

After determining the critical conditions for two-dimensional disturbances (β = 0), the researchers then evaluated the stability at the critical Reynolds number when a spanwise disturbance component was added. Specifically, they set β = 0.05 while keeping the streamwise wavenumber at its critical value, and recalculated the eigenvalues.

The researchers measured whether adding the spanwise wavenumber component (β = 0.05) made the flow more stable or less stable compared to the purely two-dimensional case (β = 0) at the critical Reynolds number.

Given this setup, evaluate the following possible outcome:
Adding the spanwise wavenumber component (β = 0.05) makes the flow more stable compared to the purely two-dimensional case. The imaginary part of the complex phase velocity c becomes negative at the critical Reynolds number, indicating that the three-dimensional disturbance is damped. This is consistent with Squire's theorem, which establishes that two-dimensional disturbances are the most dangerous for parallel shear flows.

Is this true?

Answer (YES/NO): YES